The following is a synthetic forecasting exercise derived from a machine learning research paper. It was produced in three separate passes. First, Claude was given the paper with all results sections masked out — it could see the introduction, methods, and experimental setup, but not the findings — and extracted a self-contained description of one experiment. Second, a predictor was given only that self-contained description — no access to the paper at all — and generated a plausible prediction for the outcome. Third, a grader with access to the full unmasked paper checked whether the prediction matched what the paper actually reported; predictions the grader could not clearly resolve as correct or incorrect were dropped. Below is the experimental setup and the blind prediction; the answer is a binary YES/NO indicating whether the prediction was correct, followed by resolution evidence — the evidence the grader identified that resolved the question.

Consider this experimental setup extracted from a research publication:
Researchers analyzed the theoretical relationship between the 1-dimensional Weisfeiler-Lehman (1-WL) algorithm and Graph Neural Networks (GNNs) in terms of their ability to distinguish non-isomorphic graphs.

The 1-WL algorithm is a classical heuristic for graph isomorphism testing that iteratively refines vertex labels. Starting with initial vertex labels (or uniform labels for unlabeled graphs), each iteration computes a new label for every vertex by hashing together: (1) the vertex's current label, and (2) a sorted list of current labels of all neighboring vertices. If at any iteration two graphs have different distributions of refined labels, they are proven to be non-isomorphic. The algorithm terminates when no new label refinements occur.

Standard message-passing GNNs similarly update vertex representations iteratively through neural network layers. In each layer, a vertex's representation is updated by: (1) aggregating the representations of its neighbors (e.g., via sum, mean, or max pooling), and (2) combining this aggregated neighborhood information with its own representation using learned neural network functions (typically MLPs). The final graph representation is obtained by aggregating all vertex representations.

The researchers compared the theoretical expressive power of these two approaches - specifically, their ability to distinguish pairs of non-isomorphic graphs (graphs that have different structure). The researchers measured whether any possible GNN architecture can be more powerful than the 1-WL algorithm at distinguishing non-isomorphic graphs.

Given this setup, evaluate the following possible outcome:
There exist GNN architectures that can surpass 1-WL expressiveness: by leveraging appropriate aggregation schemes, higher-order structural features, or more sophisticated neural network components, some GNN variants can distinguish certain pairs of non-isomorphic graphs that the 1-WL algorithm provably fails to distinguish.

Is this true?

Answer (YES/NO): NO